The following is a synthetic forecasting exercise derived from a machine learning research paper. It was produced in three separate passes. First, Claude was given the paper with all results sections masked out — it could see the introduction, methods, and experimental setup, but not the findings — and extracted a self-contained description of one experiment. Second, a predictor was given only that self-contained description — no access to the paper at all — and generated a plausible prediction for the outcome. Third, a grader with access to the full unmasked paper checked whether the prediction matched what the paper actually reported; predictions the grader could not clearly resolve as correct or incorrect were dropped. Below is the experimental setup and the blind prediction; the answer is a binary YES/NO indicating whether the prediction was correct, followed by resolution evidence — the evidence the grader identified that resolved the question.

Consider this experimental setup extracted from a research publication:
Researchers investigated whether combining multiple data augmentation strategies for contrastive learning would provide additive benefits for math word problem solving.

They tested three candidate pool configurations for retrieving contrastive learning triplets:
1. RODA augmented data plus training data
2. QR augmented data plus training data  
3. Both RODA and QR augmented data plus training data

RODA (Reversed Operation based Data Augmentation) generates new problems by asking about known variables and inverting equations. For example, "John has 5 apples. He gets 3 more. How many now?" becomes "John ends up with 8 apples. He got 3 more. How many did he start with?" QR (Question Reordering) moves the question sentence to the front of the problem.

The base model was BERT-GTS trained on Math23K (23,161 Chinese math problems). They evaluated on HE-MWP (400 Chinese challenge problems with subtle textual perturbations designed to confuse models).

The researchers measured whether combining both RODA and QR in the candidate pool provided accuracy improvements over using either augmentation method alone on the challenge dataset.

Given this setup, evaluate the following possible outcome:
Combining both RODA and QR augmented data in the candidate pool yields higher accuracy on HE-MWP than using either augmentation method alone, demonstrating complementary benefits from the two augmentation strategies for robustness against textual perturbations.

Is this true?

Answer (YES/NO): YES